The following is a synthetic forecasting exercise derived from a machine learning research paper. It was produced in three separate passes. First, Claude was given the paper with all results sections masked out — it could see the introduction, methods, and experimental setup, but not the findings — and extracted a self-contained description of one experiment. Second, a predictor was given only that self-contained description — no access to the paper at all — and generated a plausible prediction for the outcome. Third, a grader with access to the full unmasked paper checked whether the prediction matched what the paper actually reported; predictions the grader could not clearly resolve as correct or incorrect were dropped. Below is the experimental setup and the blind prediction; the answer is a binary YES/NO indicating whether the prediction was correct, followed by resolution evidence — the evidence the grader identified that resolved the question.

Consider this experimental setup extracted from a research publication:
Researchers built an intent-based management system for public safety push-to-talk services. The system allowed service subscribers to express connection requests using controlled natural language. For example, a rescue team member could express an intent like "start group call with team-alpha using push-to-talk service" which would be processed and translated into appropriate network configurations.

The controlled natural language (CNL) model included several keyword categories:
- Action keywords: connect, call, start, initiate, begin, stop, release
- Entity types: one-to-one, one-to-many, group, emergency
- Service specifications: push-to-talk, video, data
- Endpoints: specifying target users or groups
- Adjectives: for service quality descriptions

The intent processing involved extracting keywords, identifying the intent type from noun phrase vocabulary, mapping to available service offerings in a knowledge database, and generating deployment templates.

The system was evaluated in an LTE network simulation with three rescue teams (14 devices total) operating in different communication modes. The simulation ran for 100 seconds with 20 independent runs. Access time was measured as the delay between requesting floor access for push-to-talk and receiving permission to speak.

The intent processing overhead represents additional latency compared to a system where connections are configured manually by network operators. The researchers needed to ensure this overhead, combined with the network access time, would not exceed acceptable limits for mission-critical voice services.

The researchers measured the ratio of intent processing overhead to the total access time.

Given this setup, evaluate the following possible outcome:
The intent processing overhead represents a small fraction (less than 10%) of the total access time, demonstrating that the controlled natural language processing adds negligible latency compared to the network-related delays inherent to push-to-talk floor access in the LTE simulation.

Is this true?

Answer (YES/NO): NO